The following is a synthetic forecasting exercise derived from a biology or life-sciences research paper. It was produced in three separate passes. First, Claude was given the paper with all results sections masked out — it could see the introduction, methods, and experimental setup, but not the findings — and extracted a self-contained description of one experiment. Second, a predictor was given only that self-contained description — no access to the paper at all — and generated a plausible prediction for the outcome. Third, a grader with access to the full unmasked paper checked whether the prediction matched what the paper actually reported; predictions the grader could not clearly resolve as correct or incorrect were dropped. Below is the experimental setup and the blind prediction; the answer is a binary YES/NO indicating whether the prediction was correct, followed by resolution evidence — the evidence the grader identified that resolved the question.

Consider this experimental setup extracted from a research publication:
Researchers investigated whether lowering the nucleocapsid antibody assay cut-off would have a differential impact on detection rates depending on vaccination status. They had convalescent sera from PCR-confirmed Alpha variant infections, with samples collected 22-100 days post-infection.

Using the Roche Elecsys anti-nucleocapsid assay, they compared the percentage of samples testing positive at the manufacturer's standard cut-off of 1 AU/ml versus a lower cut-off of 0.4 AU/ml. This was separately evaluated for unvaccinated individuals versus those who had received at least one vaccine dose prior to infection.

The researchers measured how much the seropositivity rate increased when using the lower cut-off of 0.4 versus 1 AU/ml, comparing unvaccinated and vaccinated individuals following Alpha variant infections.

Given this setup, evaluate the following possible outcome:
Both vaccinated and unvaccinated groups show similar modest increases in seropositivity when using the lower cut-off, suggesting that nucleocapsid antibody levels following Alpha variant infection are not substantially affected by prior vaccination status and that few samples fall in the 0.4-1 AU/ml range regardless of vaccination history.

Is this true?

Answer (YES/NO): NO